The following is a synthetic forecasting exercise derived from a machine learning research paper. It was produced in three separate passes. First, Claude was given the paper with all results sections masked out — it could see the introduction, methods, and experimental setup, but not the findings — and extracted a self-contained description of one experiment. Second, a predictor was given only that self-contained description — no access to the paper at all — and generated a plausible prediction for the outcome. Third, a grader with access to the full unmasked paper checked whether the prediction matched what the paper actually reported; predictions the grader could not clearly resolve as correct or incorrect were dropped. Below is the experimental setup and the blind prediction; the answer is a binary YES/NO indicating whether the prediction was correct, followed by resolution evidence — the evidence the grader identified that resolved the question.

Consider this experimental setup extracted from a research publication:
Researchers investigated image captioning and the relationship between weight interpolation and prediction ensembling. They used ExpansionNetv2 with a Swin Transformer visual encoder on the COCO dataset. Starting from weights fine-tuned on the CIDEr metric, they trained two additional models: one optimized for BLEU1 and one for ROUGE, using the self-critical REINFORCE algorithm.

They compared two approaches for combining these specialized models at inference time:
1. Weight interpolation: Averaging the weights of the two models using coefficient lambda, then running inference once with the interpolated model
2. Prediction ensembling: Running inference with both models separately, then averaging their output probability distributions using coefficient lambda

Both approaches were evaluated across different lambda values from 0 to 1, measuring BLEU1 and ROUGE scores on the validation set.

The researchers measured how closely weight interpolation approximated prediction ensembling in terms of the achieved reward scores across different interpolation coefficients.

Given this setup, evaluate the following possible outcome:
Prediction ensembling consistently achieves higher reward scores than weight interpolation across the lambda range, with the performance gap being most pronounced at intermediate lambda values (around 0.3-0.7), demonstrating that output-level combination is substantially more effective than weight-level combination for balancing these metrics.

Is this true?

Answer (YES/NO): NO